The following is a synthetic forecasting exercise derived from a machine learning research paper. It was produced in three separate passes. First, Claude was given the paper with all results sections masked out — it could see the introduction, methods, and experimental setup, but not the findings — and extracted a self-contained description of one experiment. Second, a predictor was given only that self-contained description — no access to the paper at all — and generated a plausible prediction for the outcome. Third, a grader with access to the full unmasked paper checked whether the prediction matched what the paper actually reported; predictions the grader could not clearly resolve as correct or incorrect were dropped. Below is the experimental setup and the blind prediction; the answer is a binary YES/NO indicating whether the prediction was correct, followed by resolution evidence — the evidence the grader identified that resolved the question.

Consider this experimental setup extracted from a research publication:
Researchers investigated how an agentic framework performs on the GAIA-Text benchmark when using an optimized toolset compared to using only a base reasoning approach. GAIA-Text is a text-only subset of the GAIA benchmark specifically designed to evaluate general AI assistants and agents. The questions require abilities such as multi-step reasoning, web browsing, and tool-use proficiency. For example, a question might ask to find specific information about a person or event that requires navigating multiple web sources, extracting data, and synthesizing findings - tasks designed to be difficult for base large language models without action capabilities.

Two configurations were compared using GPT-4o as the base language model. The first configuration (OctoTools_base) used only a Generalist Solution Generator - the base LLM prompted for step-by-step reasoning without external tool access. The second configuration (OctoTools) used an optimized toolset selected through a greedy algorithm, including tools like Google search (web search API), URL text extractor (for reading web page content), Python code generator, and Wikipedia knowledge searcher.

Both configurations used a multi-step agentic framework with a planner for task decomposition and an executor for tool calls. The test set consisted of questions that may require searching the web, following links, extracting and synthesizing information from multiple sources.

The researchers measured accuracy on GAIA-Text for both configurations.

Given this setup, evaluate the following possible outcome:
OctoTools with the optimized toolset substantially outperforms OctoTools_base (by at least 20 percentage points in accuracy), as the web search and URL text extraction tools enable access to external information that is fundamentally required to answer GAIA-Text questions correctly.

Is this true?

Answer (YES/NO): NO